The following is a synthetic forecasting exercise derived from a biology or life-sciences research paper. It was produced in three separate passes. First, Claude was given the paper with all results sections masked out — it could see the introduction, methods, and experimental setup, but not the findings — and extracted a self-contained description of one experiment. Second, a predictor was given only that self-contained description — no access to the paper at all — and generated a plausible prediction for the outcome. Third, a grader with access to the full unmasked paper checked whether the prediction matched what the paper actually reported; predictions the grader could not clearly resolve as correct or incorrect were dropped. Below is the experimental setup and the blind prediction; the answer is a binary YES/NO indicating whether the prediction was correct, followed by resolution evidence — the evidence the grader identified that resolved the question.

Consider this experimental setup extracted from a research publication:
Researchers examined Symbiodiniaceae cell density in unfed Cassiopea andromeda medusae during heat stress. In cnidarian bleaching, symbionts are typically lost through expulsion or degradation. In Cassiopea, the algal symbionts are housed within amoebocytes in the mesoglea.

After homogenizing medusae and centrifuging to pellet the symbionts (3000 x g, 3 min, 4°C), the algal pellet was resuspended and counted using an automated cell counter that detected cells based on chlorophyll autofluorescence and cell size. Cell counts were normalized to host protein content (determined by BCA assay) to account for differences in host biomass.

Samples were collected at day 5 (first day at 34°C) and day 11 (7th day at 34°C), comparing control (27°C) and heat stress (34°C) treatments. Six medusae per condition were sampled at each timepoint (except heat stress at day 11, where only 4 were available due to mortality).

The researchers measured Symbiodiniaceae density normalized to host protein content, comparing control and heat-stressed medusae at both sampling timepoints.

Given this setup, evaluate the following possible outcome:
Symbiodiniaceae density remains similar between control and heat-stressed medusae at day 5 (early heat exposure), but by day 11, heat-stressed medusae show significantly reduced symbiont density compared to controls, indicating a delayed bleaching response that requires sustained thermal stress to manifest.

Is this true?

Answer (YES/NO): YES